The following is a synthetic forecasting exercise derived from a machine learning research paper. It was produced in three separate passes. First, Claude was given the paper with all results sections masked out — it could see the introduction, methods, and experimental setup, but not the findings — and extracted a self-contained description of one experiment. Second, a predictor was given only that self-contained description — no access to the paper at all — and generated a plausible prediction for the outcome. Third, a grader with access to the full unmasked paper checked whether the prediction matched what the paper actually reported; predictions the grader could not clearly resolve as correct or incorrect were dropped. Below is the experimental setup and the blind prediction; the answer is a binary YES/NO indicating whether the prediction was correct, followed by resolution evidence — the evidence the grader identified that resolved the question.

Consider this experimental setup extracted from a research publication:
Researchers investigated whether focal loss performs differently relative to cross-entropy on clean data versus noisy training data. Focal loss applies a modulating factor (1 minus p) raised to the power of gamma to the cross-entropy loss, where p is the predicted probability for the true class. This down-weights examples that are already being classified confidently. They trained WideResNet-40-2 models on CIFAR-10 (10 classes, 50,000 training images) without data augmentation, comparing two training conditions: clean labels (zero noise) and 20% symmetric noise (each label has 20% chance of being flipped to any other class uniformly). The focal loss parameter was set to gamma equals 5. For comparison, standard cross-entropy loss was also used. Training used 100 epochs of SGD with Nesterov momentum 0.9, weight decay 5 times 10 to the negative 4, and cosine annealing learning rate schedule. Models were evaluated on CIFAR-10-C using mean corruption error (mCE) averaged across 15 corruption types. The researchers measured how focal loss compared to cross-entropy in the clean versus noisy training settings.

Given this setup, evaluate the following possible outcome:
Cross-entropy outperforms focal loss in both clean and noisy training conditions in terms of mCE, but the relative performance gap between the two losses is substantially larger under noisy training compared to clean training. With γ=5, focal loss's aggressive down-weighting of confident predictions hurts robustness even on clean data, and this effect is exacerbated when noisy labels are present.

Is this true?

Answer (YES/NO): NO